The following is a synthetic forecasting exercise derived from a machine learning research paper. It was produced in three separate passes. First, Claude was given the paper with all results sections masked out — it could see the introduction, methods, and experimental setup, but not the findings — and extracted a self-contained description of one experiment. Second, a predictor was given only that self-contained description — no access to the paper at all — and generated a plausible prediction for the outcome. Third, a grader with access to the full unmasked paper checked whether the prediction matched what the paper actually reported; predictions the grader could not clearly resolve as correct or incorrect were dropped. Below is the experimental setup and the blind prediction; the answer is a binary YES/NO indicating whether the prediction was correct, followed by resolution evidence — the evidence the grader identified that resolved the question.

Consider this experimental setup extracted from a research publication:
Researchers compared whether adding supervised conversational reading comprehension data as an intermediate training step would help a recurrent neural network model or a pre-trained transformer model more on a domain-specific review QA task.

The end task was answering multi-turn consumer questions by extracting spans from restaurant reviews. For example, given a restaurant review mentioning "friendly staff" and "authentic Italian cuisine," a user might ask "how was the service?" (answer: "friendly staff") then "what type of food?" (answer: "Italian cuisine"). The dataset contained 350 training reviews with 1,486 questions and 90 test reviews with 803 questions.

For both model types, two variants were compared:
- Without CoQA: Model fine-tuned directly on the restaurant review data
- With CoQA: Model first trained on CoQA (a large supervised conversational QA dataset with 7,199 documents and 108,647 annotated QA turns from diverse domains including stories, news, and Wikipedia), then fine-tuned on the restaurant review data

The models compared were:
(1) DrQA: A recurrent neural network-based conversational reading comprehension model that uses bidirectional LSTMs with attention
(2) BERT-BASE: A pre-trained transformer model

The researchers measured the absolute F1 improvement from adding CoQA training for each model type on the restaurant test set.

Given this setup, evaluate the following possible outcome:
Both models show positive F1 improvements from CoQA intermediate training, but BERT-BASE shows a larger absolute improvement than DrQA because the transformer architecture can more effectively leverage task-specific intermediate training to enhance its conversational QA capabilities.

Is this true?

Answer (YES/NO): YES